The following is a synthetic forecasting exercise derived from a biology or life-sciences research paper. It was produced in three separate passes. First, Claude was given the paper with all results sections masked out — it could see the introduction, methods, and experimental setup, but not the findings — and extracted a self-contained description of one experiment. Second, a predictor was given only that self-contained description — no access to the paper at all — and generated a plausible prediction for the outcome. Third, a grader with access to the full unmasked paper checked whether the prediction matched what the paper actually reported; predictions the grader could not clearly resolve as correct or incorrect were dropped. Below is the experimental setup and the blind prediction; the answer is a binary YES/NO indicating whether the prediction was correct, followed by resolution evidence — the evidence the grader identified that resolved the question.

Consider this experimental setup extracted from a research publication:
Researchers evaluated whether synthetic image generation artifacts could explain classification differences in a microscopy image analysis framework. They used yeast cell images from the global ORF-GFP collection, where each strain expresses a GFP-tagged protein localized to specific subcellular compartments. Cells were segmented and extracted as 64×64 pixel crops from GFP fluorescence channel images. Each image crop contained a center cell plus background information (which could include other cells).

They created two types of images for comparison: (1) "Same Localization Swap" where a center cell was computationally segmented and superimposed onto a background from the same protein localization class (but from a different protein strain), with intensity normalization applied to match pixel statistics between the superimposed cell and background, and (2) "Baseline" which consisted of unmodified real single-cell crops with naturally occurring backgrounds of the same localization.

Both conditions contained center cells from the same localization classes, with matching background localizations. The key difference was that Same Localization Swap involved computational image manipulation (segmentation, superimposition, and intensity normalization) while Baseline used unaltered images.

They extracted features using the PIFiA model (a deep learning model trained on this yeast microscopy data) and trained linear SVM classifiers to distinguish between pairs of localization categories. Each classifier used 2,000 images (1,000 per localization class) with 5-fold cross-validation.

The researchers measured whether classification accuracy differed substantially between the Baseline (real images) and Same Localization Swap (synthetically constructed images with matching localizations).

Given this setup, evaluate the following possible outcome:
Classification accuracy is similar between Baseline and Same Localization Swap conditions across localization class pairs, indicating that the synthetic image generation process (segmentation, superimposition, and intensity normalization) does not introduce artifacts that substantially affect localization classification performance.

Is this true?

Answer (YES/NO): YES